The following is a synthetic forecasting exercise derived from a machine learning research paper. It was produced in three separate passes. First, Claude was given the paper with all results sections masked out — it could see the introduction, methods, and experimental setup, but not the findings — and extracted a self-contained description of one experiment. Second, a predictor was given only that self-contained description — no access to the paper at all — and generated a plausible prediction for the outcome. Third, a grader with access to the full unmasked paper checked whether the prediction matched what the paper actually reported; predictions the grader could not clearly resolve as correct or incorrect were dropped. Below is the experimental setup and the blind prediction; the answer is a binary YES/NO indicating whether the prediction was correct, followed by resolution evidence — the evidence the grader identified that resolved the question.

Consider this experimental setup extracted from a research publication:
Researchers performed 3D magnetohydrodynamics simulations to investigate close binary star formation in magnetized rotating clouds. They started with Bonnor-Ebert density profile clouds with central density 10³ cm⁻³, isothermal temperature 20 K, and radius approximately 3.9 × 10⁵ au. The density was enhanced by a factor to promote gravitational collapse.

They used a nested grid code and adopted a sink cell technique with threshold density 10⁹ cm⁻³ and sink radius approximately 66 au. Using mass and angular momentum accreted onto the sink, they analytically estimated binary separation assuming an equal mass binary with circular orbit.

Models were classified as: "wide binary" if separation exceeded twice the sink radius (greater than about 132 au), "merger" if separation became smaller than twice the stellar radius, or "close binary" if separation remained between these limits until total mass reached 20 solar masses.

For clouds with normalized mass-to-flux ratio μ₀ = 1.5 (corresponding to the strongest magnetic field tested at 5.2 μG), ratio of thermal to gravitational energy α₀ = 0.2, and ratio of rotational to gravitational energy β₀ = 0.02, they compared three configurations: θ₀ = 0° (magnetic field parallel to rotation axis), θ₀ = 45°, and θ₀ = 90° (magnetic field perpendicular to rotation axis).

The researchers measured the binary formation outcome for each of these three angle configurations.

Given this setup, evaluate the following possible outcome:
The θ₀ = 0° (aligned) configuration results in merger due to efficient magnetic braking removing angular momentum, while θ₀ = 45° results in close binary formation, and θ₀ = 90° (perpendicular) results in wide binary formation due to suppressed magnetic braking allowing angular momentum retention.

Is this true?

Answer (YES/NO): NO